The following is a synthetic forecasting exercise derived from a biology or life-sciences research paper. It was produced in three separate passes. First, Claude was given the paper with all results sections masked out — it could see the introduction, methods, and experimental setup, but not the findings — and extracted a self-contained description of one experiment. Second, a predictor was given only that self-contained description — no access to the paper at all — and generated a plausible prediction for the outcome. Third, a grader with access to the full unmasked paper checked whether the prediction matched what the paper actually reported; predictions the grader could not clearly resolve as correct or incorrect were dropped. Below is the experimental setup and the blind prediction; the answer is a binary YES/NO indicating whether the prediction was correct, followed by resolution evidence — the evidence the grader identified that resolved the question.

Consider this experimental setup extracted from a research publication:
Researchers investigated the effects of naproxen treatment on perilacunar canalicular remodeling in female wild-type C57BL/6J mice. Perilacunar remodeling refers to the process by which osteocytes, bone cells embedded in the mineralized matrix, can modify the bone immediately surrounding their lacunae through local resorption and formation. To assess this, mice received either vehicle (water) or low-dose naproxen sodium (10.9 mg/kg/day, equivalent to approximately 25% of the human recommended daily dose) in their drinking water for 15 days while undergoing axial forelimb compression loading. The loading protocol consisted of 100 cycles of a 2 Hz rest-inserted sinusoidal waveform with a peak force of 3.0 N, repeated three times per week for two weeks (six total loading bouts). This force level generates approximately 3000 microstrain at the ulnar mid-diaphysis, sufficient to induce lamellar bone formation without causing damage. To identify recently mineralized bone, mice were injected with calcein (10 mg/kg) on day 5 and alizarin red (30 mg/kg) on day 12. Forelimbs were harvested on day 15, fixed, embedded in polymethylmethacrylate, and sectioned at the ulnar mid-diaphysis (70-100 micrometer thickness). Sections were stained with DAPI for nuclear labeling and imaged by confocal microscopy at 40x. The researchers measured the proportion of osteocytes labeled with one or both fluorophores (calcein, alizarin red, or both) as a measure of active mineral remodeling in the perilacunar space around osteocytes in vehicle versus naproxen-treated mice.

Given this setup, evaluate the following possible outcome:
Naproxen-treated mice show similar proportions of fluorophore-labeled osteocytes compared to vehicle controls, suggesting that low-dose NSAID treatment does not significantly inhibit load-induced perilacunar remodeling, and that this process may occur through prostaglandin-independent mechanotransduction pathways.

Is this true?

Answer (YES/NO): NO